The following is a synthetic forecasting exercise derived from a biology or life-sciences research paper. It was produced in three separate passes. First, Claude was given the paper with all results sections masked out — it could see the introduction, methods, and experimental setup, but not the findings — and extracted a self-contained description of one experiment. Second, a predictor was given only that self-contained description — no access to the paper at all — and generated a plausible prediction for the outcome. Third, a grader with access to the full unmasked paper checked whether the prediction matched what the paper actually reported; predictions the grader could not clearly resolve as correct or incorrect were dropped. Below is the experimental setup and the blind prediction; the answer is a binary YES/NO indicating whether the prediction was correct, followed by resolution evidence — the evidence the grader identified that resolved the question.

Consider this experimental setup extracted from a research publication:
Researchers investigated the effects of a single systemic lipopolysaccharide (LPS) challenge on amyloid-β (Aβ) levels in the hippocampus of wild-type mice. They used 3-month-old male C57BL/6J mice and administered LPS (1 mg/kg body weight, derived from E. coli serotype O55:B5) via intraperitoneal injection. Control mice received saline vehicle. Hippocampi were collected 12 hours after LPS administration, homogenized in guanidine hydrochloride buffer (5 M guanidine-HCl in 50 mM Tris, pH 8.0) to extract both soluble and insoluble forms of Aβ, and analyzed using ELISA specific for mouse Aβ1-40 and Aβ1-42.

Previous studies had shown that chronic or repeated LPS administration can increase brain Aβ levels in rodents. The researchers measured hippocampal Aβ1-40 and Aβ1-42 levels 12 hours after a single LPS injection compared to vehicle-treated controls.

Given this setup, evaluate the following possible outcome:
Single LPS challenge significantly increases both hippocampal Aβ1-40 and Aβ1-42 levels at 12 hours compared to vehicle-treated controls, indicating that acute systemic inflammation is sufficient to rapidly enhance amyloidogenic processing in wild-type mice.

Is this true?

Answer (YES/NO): NO